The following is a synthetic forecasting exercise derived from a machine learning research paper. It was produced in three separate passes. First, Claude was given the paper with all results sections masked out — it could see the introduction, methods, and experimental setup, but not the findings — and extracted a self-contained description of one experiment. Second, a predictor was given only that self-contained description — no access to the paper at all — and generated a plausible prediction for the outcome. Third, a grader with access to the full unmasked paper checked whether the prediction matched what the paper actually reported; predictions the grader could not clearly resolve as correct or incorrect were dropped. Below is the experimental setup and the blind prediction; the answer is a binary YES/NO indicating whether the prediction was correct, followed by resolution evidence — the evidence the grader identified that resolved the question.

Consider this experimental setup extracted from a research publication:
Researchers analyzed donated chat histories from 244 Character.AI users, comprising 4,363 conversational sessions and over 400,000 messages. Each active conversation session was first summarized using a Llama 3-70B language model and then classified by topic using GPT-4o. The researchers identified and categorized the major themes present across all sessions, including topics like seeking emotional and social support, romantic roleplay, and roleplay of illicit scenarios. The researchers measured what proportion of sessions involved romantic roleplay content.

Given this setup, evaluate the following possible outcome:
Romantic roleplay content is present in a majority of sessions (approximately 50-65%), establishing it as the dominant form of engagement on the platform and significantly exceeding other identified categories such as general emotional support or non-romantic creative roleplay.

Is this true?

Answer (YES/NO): NO